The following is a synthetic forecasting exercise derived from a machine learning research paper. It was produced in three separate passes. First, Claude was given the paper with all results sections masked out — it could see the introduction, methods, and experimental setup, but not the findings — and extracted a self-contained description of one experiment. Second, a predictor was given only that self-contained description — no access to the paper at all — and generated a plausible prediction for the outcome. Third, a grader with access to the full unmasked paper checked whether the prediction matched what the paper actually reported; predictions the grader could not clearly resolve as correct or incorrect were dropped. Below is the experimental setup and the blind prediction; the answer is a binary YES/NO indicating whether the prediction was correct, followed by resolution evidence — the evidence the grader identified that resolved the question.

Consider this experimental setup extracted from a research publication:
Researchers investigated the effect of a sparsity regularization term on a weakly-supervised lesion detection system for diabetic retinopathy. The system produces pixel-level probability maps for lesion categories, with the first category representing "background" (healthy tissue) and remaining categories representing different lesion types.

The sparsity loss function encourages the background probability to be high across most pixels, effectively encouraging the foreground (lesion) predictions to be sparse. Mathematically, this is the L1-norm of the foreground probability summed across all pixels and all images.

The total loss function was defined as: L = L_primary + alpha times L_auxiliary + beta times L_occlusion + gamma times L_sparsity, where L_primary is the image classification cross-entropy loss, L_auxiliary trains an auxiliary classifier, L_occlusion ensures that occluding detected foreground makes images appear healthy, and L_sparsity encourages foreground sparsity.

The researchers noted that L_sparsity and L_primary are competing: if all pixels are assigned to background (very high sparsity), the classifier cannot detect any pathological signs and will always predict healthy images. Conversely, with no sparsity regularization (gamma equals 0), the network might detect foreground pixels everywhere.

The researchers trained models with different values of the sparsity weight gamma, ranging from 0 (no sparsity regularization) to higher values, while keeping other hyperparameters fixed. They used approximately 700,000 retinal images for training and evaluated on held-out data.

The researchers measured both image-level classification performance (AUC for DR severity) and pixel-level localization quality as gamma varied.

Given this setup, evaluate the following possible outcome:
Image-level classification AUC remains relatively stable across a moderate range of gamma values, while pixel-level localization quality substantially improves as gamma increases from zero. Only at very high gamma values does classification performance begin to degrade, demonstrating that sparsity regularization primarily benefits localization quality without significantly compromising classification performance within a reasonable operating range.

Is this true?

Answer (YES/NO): YES